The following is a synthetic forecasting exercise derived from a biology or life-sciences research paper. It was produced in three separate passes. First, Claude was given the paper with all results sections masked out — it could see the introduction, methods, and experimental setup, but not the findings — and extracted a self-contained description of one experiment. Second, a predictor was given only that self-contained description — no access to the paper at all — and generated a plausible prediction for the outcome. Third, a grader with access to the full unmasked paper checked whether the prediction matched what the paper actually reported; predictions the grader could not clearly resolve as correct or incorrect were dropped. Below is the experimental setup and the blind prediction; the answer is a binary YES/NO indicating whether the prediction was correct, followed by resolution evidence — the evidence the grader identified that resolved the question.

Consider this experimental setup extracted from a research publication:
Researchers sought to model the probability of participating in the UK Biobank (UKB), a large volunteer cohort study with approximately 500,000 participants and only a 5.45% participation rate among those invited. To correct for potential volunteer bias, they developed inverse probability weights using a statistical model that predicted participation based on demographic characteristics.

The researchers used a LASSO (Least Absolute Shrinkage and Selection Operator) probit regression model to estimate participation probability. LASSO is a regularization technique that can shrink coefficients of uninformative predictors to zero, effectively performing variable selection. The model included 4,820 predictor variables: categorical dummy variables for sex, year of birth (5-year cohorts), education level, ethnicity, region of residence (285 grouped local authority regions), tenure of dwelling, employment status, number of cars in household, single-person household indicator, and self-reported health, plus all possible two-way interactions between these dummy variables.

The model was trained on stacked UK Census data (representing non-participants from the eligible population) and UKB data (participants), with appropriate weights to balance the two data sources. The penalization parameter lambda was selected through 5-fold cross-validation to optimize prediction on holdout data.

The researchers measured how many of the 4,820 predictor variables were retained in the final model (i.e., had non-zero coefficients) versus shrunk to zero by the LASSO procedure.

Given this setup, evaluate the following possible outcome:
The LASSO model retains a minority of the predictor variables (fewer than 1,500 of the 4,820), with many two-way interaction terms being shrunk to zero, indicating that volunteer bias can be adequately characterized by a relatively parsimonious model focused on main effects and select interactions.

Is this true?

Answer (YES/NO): NO